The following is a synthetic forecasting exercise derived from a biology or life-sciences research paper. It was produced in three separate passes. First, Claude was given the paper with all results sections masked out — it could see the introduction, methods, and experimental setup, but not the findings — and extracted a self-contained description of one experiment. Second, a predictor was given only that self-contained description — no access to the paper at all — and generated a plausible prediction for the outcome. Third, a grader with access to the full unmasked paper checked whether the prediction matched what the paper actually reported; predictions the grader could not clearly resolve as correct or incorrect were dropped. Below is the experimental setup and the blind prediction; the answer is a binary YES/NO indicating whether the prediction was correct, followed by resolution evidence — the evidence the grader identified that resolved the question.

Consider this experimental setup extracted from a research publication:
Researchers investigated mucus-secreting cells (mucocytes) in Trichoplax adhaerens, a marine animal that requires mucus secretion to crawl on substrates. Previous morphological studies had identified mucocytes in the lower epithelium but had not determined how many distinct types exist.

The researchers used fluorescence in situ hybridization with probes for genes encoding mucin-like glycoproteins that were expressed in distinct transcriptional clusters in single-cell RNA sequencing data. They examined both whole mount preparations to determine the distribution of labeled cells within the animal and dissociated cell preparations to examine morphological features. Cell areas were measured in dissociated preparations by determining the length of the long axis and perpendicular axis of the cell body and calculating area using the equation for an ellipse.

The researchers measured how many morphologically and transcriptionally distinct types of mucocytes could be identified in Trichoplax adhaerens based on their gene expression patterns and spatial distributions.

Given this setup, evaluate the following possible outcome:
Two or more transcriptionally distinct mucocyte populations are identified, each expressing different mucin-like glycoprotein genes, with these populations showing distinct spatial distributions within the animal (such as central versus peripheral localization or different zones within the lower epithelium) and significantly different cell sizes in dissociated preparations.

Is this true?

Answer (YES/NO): NO